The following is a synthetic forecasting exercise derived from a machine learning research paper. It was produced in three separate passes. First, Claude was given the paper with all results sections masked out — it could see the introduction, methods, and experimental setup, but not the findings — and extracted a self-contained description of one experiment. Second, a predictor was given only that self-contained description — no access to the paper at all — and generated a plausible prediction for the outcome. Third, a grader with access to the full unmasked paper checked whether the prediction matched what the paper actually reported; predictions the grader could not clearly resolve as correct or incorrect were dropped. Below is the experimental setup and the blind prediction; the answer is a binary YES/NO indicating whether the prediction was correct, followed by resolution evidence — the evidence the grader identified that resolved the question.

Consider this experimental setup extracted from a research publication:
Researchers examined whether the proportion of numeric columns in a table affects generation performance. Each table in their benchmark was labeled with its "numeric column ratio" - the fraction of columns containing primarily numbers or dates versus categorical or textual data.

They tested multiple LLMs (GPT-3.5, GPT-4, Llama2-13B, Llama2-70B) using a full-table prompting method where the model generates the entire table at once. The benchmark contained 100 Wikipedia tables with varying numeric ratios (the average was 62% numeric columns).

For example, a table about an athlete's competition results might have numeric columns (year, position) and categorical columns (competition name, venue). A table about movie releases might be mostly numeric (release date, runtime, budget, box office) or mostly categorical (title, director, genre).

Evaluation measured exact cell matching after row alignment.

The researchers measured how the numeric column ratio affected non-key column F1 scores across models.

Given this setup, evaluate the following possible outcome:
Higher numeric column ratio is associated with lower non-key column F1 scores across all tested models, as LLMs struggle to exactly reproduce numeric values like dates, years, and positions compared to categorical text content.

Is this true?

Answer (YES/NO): YES